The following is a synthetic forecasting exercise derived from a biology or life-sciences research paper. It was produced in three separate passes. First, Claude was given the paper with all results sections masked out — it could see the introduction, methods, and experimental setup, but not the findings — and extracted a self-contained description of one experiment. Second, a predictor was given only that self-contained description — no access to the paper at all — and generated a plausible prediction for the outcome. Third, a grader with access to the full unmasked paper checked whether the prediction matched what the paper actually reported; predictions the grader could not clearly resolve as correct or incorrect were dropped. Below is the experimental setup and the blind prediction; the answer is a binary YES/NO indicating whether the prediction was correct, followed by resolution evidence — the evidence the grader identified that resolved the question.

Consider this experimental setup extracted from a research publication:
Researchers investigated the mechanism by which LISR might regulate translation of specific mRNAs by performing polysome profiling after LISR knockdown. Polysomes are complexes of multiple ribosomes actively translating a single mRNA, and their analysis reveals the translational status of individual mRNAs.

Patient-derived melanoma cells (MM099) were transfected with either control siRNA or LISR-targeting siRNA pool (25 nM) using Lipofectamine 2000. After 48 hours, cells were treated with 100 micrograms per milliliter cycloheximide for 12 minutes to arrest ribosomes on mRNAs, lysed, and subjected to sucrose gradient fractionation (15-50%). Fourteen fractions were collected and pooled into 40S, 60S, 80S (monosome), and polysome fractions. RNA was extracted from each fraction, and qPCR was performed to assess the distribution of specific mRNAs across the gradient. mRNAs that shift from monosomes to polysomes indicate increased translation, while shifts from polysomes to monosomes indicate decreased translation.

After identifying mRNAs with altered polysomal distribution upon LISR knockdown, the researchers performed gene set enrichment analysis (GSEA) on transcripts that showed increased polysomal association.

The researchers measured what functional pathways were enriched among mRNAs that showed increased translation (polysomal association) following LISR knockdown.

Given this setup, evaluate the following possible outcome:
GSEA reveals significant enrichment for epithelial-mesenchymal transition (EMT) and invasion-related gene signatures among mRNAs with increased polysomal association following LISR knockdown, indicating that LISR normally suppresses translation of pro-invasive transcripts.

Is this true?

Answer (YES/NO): NO